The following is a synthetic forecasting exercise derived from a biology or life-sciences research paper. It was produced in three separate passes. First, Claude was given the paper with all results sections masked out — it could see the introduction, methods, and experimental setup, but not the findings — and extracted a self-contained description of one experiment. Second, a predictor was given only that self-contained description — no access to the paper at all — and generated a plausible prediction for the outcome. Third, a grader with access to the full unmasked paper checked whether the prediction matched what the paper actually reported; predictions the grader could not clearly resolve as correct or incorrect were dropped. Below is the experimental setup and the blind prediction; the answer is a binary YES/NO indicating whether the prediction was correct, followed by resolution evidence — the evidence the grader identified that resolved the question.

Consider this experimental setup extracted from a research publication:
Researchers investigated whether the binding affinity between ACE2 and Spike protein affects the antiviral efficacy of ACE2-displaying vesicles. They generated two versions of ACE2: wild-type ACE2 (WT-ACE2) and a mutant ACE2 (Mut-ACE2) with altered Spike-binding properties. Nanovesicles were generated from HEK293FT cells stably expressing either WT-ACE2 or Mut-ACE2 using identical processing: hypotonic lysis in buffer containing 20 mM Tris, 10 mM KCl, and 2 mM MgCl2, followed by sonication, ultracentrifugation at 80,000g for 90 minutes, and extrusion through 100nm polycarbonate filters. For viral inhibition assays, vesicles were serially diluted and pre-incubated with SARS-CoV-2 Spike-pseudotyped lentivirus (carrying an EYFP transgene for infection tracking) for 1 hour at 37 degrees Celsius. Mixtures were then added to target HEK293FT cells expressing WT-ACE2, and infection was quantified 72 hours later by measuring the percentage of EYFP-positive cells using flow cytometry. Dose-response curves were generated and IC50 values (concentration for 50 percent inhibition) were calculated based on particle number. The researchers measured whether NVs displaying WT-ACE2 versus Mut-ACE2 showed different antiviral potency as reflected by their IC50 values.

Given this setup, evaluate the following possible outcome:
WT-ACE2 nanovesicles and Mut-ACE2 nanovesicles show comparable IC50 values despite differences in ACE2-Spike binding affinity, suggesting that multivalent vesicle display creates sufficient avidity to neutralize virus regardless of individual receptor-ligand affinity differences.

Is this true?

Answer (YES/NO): YES